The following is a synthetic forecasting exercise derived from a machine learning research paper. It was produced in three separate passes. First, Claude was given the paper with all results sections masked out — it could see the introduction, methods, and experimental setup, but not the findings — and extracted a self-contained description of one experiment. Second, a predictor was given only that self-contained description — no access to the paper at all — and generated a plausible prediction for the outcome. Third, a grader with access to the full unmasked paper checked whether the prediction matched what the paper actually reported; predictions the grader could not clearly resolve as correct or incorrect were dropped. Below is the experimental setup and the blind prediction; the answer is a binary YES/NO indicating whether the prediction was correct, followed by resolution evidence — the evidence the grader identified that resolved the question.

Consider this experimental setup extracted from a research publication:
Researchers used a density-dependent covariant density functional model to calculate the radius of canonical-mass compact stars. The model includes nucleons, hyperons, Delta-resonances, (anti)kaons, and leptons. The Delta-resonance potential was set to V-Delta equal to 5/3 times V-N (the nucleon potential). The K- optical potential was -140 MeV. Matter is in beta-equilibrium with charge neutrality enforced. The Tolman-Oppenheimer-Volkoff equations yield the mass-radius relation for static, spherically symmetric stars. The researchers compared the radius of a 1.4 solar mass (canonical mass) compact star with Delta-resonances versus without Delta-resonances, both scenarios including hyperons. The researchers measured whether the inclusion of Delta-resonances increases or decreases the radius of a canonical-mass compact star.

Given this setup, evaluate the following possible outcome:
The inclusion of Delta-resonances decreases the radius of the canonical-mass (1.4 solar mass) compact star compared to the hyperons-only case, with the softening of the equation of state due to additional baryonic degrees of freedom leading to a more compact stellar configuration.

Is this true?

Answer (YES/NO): YES